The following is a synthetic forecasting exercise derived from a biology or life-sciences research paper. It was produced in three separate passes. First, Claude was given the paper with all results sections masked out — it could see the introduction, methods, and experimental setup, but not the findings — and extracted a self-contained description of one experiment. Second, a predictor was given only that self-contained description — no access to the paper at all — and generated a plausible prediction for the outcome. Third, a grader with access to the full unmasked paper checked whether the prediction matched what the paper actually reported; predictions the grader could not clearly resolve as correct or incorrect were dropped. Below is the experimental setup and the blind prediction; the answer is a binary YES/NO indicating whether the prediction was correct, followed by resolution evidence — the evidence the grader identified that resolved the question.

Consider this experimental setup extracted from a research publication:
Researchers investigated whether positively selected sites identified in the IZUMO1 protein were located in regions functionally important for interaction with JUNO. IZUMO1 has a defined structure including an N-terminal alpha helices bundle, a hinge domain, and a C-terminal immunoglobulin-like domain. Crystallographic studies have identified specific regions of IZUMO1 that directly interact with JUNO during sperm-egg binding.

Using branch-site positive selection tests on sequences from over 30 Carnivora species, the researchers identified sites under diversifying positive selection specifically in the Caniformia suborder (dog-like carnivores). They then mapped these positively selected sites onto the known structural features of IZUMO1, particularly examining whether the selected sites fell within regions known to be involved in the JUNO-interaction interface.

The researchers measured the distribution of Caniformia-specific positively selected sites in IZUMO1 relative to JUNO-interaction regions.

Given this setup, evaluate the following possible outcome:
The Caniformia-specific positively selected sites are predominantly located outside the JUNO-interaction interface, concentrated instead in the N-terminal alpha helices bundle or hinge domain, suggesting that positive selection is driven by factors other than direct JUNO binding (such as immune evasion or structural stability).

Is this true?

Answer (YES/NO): NO